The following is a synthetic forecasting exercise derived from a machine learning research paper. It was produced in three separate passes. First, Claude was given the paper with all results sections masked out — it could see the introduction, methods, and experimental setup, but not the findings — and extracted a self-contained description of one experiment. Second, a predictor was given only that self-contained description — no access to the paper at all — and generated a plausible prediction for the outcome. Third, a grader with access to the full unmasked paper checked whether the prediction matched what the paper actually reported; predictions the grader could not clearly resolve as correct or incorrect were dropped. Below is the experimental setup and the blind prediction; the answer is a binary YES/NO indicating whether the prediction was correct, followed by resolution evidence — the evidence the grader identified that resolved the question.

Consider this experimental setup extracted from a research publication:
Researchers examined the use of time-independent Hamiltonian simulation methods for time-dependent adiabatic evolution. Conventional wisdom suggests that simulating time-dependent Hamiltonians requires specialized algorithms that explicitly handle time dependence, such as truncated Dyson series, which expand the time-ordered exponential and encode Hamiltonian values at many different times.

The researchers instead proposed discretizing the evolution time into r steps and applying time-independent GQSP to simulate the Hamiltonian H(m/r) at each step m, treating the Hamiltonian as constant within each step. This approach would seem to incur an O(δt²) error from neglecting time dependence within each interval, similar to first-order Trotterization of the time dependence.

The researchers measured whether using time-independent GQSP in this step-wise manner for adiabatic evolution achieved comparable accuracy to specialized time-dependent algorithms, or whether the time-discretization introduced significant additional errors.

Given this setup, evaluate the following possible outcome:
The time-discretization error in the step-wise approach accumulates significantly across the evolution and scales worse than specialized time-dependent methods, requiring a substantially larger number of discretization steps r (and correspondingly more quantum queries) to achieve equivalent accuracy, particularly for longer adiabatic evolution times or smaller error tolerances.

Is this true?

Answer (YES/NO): NO